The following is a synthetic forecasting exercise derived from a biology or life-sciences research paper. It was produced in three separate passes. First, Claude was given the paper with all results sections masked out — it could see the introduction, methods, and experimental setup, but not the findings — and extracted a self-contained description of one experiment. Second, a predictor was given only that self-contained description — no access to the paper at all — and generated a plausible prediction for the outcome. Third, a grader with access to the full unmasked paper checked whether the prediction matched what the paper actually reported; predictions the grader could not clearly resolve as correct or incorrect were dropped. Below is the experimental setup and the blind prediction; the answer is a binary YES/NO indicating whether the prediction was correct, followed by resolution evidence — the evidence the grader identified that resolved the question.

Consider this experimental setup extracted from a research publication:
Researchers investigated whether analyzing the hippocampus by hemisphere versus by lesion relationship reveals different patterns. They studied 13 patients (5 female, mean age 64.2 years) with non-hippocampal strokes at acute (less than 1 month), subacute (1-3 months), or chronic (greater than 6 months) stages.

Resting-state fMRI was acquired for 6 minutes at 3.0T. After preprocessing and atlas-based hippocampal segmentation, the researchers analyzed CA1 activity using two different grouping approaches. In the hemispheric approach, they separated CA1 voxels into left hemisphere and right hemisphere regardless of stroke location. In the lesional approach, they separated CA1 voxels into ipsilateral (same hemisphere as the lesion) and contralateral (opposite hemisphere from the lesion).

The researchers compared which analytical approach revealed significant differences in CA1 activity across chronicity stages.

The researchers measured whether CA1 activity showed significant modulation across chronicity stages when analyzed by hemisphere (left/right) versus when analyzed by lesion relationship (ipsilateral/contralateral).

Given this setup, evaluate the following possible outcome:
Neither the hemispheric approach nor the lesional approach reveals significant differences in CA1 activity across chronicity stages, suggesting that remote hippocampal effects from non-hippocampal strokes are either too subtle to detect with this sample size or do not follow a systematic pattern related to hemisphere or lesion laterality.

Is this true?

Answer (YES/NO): NO